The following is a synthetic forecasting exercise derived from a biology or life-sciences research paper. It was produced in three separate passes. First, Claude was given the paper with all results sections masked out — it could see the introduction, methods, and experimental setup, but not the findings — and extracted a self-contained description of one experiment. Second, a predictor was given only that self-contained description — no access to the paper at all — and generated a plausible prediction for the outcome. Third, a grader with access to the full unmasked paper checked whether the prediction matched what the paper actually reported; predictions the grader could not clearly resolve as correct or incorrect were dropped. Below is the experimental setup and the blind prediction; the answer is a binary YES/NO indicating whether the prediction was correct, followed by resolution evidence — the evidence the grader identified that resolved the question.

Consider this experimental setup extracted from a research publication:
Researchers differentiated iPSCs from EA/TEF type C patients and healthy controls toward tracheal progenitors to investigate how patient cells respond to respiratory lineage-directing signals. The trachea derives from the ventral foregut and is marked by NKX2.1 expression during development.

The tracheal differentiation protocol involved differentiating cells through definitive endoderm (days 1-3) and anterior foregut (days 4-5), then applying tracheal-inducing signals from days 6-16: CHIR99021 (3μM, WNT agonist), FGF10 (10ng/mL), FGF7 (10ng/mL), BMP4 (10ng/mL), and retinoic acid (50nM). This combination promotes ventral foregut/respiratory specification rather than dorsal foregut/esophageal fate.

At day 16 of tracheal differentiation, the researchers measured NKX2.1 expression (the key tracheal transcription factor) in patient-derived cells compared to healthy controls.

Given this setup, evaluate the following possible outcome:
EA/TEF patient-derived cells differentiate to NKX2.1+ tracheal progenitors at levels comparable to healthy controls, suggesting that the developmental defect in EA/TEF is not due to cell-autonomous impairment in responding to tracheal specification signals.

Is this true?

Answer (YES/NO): YES